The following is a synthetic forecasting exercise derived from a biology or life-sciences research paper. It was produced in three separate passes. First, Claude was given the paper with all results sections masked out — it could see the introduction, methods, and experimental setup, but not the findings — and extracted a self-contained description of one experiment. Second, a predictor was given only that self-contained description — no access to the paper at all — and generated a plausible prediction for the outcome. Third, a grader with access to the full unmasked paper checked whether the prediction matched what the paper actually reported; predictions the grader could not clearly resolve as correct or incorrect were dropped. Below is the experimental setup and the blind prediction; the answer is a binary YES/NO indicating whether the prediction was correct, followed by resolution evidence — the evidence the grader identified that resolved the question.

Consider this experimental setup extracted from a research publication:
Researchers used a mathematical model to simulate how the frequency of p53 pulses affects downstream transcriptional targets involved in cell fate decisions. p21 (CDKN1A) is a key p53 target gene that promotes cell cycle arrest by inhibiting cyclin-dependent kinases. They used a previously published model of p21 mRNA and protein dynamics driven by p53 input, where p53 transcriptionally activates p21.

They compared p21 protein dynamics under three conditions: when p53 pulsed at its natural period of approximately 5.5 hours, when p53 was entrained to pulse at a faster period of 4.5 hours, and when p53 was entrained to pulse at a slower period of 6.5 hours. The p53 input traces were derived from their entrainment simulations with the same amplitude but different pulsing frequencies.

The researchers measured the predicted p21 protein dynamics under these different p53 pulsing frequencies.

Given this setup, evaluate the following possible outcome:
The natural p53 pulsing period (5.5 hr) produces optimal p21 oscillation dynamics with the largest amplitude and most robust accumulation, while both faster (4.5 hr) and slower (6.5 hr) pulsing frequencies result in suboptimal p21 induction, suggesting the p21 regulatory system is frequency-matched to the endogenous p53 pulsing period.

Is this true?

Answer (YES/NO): NO